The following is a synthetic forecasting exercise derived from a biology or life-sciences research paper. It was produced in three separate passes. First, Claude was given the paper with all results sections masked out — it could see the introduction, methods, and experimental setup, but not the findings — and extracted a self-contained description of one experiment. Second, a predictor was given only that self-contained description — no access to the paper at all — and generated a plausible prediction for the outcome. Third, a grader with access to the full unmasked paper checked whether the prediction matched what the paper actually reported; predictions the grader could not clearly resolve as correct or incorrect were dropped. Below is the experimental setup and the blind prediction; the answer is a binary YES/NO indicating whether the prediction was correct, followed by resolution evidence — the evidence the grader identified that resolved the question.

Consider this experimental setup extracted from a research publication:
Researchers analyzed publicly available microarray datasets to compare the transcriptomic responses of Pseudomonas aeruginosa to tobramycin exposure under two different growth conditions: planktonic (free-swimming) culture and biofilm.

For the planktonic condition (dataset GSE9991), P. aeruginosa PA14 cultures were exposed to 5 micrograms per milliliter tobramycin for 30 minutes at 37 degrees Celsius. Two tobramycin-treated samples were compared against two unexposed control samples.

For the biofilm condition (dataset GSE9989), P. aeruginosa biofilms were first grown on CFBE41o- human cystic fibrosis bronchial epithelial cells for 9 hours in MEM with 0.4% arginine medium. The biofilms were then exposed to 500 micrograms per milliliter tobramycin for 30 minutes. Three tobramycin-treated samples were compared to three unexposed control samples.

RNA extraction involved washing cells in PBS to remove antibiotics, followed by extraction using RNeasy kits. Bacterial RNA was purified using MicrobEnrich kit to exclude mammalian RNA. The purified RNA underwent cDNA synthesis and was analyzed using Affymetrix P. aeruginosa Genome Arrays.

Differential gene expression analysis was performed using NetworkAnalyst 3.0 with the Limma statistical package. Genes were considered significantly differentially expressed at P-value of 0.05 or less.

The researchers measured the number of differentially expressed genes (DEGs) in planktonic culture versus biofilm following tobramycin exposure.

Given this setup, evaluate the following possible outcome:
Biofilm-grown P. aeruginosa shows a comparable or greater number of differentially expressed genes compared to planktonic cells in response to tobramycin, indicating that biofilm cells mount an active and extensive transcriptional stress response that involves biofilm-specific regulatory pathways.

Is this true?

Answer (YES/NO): YES